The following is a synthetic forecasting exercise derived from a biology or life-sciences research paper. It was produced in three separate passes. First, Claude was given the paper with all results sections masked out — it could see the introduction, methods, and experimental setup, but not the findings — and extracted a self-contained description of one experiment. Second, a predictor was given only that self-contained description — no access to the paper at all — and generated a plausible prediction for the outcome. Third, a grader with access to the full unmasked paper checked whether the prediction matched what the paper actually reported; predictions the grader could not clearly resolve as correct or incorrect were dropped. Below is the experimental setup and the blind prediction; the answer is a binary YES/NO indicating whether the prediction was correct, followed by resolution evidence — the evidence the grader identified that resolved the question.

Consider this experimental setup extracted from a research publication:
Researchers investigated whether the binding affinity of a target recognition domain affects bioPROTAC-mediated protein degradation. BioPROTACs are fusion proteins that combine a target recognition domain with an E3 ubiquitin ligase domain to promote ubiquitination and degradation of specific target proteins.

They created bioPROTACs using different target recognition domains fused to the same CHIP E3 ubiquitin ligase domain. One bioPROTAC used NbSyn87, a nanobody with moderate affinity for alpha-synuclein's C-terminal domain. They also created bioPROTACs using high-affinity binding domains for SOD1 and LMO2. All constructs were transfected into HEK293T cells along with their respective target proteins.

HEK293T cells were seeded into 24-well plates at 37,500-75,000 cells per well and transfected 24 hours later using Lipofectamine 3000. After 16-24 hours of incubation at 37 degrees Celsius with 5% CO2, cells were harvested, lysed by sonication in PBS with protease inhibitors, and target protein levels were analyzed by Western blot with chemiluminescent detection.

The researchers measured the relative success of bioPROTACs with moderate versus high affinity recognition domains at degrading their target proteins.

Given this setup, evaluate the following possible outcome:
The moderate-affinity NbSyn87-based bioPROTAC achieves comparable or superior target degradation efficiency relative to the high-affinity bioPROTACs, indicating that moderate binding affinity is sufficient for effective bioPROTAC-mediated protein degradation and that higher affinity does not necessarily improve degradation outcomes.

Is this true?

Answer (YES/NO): NO